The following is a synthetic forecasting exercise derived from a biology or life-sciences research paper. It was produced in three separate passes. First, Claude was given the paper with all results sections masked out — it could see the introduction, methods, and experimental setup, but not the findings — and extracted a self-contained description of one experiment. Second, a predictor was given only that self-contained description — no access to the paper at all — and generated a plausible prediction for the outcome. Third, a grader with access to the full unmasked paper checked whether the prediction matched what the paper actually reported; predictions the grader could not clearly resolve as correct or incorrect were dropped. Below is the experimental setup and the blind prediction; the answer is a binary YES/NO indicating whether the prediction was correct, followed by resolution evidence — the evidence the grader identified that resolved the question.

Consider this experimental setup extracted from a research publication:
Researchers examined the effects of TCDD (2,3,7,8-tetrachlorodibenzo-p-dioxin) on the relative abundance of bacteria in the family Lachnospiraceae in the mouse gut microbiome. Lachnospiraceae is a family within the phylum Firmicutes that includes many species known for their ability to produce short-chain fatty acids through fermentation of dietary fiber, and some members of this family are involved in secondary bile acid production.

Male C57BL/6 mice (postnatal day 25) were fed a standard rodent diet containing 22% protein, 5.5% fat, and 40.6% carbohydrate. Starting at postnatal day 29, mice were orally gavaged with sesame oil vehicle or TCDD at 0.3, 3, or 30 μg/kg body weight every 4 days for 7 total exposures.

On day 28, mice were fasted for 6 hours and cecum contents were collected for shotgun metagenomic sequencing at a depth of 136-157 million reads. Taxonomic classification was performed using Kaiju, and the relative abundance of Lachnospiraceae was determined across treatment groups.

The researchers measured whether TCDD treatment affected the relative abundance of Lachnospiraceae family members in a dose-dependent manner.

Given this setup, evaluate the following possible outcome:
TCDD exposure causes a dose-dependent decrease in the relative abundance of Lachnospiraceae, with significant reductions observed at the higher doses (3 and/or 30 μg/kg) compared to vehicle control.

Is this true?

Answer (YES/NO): NO